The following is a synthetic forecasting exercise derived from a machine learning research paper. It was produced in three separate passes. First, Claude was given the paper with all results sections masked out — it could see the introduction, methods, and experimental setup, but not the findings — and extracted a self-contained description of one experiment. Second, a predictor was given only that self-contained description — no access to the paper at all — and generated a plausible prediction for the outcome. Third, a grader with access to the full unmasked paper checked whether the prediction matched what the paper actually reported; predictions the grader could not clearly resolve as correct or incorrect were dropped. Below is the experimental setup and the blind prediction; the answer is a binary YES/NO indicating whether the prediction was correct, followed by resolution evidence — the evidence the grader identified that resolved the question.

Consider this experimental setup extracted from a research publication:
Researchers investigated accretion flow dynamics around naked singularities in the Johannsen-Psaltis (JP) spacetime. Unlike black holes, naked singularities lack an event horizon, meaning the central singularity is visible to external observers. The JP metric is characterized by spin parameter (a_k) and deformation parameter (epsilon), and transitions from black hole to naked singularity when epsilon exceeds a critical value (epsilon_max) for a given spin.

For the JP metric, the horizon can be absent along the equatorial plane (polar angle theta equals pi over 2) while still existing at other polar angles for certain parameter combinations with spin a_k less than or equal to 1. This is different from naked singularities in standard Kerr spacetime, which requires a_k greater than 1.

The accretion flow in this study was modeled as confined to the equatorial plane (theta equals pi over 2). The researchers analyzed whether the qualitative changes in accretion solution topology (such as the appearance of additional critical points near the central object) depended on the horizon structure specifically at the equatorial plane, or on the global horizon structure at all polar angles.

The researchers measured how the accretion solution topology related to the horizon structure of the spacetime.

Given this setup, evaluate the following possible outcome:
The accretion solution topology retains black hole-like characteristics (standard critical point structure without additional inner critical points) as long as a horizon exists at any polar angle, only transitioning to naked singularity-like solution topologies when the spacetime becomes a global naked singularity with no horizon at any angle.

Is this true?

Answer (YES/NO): NO